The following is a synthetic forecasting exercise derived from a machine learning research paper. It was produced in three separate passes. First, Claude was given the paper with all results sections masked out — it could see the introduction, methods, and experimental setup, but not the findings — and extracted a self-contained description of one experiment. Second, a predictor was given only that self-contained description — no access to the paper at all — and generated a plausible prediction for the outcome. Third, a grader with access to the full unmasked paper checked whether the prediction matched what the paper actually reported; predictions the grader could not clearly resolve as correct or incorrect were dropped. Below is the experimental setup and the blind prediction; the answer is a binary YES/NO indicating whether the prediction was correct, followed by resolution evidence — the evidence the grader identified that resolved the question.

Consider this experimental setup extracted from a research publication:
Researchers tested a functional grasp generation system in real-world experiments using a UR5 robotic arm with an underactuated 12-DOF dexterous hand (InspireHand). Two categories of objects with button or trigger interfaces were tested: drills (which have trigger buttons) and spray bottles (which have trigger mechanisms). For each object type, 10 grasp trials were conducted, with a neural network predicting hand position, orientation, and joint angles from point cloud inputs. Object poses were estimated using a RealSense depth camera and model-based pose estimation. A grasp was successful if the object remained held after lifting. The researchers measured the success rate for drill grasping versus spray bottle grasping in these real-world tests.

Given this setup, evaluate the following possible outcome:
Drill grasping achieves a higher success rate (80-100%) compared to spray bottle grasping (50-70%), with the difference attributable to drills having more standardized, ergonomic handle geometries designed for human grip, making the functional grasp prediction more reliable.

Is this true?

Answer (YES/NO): NO